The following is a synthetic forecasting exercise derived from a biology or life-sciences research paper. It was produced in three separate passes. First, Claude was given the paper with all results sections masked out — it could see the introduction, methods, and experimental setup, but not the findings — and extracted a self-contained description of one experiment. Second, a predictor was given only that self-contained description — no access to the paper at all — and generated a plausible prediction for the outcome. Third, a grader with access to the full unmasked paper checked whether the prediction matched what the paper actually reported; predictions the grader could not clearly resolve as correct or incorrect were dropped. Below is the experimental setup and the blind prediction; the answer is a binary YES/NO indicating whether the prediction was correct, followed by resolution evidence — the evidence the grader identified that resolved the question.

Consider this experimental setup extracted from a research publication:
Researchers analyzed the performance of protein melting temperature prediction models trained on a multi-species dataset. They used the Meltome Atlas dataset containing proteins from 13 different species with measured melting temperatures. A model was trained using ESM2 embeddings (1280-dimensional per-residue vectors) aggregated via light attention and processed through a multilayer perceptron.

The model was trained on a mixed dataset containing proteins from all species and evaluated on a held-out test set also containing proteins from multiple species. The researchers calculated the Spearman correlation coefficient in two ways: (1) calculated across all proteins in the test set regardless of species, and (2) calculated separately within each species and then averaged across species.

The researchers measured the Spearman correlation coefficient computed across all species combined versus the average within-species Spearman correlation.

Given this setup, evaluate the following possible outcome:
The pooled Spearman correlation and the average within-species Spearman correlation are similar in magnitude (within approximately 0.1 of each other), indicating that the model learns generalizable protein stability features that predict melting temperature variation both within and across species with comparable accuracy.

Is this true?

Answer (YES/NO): NO